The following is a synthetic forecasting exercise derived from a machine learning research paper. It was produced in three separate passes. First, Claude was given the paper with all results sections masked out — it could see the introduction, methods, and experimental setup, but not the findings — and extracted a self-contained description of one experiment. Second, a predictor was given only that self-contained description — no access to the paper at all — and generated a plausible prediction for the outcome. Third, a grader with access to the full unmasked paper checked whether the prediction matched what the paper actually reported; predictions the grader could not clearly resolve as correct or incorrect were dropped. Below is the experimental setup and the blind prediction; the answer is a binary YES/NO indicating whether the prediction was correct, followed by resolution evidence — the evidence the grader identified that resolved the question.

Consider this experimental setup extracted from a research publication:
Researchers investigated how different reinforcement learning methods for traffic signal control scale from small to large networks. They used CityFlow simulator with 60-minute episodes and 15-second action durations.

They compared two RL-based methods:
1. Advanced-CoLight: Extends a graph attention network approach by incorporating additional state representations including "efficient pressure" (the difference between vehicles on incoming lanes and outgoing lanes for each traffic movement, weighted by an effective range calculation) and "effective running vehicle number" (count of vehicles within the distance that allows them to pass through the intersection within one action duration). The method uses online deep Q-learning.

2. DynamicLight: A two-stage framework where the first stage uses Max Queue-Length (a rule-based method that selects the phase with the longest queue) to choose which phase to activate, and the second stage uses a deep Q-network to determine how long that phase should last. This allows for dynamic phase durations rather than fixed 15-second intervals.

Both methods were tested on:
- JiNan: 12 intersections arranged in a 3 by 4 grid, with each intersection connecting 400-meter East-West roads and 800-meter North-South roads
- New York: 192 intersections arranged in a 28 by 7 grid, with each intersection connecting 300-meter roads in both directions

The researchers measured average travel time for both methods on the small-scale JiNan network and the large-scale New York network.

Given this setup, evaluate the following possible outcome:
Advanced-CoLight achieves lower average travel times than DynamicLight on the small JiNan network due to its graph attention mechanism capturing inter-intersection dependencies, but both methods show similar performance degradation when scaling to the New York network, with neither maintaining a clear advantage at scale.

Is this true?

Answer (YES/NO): NO